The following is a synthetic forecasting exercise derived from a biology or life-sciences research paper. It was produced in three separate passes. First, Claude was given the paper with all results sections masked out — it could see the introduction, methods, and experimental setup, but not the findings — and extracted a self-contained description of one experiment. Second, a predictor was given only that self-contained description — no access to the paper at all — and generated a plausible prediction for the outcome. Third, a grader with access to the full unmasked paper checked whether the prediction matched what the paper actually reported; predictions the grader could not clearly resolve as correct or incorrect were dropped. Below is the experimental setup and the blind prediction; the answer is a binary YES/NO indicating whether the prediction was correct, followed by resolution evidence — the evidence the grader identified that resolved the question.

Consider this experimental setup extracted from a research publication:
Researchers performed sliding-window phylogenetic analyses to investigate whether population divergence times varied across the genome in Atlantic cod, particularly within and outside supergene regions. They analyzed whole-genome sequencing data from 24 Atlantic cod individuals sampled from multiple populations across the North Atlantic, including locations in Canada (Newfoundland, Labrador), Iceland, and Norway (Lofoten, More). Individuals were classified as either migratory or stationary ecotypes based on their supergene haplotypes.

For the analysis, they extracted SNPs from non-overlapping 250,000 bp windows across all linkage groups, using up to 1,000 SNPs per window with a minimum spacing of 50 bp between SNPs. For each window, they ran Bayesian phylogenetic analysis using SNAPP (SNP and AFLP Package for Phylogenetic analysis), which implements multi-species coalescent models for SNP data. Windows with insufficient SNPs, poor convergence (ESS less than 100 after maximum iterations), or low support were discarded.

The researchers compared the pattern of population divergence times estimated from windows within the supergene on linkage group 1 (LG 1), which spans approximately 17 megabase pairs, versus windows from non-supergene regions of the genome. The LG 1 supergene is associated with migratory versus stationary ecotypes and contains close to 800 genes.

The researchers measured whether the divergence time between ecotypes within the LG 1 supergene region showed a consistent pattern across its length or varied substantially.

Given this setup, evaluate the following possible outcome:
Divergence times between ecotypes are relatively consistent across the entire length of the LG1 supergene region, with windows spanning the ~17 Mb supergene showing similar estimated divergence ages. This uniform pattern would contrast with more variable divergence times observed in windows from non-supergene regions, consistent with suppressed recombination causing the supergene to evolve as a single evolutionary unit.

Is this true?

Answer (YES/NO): NO